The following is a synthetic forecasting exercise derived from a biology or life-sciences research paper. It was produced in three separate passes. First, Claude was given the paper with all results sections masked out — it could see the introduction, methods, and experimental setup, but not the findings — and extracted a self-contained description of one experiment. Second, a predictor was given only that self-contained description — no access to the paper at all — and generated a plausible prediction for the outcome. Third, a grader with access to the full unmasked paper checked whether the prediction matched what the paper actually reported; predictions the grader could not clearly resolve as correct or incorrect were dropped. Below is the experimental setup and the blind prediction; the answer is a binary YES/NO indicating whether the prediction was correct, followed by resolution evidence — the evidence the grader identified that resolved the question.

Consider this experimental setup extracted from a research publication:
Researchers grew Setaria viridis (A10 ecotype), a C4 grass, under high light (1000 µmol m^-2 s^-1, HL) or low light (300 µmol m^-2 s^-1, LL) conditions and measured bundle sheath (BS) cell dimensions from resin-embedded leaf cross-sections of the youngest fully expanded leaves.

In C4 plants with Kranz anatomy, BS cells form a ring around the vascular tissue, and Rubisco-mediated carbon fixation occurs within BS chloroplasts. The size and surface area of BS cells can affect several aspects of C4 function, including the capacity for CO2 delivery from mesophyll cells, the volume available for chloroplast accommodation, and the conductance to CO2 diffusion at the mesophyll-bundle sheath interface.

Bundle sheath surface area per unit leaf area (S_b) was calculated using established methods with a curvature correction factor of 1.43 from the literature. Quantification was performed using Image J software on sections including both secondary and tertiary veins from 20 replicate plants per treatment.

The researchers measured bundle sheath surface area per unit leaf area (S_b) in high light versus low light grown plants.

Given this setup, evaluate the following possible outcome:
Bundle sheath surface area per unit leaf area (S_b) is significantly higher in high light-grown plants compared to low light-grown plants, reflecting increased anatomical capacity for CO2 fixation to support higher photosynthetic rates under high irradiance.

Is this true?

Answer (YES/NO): YES